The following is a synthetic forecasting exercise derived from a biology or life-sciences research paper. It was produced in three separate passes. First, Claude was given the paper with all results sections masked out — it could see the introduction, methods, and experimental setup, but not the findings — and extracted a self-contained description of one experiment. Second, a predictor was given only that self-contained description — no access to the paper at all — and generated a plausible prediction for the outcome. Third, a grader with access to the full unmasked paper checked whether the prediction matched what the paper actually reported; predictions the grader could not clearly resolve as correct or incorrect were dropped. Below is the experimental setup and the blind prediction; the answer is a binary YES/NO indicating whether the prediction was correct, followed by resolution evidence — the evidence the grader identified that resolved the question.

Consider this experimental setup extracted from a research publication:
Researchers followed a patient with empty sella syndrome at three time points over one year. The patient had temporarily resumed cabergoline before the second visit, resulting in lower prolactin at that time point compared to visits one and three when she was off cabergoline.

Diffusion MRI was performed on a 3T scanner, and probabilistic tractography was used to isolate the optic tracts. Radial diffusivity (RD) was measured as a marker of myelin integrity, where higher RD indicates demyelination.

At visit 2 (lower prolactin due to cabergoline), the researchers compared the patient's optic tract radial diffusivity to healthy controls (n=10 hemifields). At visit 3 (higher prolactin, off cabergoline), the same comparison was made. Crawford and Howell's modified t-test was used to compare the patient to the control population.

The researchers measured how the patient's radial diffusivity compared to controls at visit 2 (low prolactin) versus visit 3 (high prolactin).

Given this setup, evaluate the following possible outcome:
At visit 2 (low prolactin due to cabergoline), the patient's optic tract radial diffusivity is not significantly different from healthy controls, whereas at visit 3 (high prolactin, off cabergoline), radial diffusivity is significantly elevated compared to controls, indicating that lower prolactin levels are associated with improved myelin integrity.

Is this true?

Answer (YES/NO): NO